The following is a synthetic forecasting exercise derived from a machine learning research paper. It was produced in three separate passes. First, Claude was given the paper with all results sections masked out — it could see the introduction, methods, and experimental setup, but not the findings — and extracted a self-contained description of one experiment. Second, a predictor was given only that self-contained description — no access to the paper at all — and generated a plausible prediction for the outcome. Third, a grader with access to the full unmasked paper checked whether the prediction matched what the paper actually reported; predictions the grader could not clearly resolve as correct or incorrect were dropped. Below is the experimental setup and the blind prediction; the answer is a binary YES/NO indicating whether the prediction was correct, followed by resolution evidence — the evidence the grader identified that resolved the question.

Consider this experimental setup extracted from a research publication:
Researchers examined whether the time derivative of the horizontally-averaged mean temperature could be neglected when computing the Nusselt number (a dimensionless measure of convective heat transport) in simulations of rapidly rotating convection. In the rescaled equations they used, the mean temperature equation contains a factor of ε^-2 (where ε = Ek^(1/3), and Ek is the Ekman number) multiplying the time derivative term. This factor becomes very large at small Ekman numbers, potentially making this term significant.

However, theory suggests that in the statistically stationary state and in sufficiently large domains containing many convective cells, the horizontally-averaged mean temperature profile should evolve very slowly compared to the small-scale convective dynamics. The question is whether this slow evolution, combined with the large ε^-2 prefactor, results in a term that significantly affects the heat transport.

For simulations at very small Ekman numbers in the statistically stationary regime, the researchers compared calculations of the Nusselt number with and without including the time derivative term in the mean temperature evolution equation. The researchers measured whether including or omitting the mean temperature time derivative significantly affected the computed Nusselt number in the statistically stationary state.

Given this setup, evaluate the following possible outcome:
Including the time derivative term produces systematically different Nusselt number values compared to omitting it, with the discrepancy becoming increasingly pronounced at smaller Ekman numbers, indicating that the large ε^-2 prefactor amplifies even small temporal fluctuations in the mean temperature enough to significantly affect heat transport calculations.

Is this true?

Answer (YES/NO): NO